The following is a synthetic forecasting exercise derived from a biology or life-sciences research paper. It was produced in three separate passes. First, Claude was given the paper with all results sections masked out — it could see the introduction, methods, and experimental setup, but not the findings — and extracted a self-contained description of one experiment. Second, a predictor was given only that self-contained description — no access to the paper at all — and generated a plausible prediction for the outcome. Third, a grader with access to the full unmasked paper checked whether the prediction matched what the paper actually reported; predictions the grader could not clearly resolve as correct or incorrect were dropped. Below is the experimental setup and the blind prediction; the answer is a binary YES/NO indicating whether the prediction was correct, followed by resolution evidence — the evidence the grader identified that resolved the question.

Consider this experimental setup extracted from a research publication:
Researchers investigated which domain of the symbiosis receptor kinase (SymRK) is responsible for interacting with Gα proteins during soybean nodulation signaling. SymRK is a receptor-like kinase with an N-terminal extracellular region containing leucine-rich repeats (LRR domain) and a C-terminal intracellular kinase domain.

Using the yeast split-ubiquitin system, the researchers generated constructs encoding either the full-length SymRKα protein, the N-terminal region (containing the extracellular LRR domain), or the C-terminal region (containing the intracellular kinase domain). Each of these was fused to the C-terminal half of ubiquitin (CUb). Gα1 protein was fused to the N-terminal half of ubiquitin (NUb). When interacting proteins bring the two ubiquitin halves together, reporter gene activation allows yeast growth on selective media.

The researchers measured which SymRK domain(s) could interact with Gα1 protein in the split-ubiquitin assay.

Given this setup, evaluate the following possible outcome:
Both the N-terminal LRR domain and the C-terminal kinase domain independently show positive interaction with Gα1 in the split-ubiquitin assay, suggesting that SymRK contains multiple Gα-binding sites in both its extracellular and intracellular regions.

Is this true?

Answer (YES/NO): NO